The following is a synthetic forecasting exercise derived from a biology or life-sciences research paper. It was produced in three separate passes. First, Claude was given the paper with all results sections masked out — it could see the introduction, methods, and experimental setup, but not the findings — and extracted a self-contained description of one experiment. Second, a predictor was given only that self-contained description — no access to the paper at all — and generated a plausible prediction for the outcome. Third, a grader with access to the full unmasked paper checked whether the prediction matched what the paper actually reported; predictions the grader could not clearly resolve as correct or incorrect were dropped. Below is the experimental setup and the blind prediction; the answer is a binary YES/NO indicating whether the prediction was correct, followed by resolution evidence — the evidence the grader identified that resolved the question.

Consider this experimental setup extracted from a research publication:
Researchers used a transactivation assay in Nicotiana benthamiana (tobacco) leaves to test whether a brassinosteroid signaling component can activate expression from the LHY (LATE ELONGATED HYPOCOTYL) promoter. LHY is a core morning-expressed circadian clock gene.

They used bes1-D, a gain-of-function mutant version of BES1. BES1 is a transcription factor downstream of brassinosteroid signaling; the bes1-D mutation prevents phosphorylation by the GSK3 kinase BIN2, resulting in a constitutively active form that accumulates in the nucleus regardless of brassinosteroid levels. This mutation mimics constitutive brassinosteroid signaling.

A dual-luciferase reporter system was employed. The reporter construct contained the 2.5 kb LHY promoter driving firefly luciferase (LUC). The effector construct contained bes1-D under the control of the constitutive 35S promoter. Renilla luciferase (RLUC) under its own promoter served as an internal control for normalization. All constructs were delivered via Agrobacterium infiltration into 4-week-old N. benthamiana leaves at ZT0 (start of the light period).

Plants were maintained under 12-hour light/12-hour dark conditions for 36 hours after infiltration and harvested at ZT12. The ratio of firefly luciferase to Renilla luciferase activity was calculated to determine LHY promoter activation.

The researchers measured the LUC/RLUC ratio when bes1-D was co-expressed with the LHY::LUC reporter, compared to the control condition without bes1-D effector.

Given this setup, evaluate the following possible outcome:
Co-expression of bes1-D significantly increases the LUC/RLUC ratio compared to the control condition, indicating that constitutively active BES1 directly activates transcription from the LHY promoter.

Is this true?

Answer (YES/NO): NO